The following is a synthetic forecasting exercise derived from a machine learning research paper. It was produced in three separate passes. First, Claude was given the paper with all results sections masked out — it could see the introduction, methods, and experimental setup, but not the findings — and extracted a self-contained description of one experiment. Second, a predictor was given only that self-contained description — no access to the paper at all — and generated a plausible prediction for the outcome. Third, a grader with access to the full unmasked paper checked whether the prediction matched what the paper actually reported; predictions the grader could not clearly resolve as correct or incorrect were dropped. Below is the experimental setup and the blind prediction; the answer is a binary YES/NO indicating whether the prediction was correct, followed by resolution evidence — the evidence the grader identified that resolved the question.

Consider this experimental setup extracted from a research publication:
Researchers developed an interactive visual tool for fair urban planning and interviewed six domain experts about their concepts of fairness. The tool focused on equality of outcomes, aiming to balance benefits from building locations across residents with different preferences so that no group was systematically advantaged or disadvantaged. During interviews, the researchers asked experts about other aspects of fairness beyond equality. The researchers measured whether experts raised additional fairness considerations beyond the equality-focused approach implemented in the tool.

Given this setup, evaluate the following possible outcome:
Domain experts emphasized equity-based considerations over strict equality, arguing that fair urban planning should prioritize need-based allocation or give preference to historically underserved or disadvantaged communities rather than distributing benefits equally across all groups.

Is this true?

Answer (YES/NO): YES